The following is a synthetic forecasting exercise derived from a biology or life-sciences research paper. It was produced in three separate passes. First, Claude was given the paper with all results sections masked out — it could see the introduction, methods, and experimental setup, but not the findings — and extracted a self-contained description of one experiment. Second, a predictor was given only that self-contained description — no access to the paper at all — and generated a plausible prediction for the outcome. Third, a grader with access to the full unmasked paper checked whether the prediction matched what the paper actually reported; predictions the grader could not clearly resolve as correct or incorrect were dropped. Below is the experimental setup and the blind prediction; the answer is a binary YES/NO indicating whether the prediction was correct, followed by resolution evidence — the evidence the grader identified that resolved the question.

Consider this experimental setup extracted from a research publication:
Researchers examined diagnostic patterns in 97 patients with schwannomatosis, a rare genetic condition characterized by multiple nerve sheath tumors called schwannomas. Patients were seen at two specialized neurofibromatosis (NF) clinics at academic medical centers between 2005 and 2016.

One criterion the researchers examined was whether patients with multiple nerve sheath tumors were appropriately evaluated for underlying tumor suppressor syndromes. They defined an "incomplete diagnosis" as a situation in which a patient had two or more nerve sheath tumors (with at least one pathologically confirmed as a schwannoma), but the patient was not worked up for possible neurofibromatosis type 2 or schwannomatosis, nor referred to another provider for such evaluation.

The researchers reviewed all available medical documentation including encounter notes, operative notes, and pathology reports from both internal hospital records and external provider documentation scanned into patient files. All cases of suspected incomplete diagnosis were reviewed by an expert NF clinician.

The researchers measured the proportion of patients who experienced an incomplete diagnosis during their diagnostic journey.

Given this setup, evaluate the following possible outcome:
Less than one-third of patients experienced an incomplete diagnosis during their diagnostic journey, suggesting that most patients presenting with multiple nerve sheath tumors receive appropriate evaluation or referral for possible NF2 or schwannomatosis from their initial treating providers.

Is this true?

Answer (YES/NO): YES